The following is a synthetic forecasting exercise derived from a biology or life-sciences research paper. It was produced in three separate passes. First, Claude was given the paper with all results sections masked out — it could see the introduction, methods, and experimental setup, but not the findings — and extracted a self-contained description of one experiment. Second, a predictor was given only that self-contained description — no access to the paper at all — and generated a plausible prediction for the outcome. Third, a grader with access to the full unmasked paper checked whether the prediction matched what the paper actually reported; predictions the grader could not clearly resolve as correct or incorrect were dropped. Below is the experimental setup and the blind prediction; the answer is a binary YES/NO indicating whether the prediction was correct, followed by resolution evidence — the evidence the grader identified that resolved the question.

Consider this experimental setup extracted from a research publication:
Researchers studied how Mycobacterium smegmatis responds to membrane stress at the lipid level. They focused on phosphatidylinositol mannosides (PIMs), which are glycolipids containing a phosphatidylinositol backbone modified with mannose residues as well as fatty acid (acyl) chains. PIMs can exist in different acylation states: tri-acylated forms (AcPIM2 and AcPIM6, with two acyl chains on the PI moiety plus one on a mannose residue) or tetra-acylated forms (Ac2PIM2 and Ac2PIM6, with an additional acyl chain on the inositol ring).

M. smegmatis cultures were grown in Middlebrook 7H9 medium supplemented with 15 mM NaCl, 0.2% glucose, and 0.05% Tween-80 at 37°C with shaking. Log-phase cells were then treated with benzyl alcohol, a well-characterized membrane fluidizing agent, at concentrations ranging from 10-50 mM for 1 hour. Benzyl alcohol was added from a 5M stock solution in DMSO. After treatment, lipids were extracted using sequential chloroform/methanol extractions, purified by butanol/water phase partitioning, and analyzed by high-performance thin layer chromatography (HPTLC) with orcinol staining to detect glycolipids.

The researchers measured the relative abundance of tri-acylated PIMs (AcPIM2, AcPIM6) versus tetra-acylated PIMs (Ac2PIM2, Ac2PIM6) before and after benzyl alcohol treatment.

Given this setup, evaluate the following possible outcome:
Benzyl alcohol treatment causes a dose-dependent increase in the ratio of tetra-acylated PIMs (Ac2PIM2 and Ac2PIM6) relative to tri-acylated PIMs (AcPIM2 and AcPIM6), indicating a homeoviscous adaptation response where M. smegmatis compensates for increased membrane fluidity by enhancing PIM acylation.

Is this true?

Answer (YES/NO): YES